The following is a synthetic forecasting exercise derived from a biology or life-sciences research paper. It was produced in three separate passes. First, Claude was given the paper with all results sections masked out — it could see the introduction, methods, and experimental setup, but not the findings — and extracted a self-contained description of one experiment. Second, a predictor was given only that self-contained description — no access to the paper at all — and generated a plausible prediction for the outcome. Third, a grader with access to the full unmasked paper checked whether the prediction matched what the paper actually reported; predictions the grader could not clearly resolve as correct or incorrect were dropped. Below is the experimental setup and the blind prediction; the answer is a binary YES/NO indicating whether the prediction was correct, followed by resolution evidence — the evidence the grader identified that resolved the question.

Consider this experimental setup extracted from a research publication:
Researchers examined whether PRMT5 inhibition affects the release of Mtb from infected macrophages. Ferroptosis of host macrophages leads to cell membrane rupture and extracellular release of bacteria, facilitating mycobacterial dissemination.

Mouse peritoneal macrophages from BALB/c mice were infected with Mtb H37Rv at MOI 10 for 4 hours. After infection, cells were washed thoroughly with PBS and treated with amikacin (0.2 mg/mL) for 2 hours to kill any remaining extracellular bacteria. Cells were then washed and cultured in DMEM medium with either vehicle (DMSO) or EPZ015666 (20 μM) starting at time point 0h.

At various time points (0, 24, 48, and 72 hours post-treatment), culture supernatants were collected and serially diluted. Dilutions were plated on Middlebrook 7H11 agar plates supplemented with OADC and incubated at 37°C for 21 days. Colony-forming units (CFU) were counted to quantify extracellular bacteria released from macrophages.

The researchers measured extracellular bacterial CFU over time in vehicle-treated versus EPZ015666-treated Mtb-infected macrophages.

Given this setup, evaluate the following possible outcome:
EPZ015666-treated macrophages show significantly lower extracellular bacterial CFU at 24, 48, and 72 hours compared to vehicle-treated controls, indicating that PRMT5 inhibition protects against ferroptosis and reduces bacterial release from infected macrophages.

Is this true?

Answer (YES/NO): NO